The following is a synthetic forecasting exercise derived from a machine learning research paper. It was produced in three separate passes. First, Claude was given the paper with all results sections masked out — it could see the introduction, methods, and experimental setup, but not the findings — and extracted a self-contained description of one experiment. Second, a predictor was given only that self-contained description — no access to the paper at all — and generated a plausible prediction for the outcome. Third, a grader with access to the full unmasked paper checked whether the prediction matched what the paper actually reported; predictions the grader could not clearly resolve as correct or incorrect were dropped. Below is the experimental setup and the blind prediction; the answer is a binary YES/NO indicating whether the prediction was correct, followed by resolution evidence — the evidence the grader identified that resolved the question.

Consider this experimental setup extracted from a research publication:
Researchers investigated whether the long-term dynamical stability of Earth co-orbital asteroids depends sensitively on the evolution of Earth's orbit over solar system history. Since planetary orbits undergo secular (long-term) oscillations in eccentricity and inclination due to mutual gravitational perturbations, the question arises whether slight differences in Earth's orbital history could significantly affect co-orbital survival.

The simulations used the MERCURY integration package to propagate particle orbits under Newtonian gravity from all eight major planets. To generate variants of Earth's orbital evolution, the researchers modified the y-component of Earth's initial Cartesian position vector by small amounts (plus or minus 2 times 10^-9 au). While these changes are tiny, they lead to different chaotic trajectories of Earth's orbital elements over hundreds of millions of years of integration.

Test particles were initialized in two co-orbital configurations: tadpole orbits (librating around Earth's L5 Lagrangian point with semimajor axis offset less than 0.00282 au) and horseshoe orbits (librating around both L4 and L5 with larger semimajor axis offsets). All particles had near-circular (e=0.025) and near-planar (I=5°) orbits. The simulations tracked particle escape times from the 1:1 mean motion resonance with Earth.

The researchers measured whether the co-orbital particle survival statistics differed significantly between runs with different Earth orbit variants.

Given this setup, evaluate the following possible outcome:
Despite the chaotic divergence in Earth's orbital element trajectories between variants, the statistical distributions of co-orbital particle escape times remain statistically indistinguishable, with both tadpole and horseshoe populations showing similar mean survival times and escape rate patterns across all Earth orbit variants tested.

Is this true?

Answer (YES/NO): NO